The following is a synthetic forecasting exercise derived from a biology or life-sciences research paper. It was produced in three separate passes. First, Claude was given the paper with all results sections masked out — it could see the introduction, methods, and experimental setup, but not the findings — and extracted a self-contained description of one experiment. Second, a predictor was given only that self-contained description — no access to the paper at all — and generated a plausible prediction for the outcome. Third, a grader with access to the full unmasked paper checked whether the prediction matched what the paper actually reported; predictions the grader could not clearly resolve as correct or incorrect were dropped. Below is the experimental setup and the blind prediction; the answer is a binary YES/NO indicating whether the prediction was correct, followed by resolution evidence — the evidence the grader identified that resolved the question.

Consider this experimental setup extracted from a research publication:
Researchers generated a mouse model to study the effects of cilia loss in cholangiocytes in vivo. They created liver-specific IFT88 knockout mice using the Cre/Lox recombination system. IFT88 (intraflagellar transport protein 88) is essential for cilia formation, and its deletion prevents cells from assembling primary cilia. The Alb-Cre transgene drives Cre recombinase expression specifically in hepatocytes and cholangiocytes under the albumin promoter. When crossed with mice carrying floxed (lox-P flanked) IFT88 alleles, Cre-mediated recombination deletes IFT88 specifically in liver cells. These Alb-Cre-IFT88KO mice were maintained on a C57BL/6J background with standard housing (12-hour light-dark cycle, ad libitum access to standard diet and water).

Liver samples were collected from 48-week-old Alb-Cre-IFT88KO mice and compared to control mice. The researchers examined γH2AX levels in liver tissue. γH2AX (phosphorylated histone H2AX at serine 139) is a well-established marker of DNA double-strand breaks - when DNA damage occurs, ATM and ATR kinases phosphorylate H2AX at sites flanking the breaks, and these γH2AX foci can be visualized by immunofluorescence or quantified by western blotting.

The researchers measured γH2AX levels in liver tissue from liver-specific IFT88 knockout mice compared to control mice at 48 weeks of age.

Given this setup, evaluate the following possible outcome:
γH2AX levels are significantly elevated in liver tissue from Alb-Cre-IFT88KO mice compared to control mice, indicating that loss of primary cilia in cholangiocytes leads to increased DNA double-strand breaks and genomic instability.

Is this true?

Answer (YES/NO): YES